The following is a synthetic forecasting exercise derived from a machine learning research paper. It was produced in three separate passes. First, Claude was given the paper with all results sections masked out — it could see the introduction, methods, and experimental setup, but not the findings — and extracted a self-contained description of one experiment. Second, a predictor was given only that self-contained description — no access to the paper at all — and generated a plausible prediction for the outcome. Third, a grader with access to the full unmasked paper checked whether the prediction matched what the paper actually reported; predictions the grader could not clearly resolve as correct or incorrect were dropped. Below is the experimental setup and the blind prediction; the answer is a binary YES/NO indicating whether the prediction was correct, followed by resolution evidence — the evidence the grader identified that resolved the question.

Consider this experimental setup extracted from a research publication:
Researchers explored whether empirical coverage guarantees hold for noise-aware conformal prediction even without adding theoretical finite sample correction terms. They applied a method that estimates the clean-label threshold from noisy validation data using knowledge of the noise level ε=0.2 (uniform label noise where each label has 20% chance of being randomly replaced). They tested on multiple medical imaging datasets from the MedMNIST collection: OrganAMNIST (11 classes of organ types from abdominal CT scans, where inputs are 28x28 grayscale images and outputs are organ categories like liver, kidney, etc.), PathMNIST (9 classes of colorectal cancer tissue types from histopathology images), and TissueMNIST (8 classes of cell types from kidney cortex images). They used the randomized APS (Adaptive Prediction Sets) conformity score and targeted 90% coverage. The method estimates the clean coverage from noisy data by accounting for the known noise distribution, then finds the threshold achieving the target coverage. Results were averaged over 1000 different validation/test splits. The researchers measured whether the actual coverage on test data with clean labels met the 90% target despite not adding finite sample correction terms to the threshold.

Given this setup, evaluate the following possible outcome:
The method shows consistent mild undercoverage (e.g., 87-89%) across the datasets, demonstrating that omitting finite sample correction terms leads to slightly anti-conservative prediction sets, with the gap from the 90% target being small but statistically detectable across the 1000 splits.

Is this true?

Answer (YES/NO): NO